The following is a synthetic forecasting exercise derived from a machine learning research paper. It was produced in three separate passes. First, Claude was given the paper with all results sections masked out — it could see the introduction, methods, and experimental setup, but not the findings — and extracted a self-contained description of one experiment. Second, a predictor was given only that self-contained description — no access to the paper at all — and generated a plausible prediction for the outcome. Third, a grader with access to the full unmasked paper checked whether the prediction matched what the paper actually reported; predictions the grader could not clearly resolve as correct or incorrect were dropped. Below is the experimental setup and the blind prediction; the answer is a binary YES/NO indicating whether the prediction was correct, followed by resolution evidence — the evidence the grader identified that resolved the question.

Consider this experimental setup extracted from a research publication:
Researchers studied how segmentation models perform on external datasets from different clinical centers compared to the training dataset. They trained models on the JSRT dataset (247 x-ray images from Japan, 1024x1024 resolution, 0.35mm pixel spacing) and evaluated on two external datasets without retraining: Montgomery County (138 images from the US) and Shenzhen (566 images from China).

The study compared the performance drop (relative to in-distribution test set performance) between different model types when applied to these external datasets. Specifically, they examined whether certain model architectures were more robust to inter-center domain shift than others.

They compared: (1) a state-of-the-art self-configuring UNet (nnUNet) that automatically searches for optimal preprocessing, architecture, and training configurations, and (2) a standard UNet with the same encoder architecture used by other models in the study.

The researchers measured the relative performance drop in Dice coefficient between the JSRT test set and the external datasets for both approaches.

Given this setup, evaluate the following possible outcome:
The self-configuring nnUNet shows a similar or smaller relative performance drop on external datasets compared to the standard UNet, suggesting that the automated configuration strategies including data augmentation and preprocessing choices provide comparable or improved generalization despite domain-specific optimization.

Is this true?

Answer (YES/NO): YES